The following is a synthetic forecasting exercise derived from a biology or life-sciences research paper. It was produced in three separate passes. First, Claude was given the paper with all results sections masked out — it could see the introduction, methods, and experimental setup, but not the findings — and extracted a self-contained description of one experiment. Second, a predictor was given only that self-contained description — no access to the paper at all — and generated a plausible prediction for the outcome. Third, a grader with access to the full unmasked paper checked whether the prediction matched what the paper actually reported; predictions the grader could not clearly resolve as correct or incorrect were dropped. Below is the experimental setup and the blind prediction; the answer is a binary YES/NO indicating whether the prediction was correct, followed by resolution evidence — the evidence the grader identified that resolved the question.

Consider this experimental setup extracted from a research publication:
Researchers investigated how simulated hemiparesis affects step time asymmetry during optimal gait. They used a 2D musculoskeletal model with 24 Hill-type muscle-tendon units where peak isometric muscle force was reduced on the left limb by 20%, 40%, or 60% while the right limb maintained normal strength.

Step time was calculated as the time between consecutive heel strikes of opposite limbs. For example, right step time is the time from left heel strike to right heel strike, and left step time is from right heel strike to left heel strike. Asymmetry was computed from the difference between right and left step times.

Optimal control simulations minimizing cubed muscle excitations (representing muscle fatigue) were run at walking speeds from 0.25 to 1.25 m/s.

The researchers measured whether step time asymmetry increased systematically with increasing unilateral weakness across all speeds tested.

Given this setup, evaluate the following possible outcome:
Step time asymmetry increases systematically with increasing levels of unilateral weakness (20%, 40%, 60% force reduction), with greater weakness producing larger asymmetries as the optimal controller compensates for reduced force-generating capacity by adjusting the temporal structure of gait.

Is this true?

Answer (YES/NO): NO